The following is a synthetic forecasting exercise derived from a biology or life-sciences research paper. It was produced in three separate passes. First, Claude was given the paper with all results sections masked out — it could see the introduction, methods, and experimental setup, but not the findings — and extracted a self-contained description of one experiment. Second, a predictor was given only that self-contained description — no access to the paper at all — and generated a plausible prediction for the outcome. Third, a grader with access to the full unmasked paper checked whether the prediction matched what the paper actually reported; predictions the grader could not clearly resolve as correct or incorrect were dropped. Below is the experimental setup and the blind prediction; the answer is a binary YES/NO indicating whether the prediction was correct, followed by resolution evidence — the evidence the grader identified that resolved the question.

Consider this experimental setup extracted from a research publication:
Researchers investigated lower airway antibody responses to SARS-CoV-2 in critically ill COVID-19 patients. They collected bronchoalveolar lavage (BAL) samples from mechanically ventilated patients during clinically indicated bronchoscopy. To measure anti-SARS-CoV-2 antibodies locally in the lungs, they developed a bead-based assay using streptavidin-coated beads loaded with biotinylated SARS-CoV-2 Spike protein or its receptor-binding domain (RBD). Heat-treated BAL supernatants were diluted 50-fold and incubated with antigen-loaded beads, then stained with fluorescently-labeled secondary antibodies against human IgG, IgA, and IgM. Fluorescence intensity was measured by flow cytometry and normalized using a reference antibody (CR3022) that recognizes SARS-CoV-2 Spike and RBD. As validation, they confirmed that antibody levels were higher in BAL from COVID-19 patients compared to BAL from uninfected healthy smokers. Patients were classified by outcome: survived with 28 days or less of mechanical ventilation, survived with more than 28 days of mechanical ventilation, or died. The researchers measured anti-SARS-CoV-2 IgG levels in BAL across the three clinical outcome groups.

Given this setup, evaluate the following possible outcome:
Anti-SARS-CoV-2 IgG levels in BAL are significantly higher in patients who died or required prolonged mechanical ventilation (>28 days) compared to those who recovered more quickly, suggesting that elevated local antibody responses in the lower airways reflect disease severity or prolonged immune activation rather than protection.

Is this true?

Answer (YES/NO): NO